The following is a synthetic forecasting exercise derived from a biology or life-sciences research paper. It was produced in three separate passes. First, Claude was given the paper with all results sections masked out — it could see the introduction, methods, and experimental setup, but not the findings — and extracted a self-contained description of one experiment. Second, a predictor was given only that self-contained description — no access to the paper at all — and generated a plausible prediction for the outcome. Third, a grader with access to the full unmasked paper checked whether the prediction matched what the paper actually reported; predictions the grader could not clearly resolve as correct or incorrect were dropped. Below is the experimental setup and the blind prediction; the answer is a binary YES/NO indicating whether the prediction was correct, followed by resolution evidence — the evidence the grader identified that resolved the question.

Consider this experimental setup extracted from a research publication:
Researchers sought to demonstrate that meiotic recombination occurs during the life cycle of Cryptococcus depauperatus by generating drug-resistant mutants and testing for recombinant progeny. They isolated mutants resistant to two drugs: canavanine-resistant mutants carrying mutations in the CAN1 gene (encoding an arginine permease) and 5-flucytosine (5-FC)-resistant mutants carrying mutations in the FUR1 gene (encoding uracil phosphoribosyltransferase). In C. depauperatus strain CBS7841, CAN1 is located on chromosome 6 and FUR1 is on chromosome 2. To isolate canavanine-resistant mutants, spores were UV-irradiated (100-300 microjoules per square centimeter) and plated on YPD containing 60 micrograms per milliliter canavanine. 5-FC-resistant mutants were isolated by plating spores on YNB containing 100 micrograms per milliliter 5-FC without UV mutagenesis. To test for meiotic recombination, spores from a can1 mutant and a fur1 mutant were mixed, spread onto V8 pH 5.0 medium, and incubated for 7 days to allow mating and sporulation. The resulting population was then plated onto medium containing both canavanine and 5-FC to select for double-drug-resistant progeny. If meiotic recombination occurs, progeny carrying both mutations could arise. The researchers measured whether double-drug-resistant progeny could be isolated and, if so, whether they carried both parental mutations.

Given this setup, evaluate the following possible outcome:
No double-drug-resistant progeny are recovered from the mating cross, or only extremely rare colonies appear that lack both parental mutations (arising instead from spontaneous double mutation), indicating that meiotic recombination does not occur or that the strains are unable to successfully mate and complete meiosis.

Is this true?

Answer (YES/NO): NO